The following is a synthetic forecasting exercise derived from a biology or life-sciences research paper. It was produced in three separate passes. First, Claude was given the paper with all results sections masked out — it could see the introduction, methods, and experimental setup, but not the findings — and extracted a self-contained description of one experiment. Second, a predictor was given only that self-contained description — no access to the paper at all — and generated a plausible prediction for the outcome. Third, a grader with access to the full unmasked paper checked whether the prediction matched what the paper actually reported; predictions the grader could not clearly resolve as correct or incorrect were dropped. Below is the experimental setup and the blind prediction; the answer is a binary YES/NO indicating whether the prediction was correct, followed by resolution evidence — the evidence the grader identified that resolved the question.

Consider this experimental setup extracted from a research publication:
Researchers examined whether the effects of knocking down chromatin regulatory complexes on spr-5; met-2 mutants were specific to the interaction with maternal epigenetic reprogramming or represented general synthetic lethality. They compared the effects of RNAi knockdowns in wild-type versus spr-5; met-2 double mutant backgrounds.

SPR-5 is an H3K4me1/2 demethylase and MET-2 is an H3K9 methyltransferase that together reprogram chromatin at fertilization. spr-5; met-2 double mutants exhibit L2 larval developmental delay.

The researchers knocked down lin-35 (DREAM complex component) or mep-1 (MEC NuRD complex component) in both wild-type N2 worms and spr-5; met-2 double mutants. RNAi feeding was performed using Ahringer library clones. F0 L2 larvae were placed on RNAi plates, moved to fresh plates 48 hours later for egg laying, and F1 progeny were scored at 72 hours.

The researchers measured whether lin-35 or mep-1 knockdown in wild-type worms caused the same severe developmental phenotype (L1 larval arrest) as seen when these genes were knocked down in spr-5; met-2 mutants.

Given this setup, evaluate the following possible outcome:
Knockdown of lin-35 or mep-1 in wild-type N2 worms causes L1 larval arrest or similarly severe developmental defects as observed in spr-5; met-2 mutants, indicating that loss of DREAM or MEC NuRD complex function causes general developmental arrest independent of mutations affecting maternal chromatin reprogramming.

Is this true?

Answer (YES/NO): NO